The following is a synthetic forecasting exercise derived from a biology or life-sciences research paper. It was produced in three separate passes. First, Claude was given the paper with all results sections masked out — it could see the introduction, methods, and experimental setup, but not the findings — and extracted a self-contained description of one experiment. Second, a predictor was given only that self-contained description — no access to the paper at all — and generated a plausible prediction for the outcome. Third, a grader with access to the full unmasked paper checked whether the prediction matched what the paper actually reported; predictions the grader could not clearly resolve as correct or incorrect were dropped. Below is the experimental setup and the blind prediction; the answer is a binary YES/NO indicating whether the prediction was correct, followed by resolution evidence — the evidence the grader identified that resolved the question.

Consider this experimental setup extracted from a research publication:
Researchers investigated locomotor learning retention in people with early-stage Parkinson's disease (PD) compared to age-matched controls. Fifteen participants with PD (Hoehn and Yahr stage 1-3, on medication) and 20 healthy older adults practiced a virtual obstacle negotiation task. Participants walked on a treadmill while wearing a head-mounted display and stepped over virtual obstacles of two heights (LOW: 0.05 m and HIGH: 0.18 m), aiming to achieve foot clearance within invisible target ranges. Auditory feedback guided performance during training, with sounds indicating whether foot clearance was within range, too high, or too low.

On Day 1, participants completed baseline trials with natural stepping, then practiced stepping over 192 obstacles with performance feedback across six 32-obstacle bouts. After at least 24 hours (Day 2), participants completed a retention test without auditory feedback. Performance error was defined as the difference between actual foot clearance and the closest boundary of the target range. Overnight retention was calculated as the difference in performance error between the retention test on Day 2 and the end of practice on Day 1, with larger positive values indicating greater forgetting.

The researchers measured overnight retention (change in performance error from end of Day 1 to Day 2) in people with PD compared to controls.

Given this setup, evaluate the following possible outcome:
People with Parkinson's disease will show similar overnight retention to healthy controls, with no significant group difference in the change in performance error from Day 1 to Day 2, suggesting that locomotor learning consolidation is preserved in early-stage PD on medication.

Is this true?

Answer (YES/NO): YES